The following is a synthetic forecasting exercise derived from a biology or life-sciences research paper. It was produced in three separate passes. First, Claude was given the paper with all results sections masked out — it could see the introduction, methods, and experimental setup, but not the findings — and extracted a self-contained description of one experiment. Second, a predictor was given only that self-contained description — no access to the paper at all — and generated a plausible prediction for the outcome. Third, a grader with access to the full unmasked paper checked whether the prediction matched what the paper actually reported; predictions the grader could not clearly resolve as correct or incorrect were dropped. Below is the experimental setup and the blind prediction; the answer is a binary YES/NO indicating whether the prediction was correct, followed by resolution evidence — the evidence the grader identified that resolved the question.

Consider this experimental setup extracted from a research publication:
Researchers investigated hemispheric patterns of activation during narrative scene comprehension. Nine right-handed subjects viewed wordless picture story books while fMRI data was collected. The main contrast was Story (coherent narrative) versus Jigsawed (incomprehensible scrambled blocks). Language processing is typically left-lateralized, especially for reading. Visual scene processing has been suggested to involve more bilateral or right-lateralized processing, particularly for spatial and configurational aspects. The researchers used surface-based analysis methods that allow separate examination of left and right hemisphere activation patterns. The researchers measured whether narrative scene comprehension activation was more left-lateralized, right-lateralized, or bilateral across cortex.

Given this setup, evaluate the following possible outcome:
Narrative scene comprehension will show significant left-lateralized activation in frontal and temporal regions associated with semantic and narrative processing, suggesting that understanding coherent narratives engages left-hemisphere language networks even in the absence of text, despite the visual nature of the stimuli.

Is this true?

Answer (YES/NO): NO